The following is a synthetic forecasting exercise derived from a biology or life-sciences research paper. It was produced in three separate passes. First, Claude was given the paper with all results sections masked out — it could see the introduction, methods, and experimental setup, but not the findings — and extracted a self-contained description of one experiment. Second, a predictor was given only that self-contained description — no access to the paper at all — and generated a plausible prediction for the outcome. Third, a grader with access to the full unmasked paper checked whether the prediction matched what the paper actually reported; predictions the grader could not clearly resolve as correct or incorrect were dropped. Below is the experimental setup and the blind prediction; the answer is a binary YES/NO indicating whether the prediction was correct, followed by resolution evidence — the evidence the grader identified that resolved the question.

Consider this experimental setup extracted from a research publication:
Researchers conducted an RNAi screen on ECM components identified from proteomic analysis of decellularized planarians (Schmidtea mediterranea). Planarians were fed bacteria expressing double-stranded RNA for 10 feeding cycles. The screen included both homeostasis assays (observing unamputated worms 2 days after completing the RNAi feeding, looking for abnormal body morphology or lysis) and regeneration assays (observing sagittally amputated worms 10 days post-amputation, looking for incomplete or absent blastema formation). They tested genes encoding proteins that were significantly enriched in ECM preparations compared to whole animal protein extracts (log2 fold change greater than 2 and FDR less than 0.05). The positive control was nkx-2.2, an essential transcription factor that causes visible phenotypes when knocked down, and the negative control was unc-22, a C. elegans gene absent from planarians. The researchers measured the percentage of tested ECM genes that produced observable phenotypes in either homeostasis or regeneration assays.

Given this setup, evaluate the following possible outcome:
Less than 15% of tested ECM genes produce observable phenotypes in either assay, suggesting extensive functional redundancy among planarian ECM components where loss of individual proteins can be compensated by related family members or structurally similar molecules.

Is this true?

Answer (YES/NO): YES